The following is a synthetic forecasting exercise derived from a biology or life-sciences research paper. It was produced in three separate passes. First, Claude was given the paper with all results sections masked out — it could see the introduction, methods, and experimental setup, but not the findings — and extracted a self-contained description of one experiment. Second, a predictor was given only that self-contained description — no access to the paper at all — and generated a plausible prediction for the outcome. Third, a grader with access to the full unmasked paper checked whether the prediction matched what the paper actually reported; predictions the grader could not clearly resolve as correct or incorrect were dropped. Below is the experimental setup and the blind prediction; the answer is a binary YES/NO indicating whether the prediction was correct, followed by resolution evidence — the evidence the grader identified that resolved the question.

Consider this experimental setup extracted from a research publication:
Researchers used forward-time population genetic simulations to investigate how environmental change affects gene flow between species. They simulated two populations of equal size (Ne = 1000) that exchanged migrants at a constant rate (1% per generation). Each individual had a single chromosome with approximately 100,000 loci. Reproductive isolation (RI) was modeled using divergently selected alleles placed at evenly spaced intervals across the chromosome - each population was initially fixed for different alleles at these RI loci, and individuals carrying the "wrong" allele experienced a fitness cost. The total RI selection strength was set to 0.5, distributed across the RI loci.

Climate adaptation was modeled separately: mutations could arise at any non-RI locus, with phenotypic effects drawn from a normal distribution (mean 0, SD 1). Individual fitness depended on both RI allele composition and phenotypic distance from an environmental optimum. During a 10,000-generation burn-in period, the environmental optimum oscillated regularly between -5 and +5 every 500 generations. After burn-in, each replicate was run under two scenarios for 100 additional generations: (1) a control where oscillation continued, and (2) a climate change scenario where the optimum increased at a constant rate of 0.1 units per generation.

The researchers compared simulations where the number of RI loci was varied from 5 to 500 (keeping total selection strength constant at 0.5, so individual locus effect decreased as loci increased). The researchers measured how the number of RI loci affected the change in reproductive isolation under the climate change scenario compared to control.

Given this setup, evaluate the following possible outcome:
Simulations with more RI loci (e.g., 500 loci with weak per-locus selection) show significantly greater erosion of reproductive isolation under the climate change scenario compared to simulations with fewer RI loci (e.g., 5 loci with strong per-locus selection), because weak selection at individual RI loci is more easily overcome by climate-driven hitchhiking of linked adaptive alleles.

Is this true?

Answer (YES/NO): YES